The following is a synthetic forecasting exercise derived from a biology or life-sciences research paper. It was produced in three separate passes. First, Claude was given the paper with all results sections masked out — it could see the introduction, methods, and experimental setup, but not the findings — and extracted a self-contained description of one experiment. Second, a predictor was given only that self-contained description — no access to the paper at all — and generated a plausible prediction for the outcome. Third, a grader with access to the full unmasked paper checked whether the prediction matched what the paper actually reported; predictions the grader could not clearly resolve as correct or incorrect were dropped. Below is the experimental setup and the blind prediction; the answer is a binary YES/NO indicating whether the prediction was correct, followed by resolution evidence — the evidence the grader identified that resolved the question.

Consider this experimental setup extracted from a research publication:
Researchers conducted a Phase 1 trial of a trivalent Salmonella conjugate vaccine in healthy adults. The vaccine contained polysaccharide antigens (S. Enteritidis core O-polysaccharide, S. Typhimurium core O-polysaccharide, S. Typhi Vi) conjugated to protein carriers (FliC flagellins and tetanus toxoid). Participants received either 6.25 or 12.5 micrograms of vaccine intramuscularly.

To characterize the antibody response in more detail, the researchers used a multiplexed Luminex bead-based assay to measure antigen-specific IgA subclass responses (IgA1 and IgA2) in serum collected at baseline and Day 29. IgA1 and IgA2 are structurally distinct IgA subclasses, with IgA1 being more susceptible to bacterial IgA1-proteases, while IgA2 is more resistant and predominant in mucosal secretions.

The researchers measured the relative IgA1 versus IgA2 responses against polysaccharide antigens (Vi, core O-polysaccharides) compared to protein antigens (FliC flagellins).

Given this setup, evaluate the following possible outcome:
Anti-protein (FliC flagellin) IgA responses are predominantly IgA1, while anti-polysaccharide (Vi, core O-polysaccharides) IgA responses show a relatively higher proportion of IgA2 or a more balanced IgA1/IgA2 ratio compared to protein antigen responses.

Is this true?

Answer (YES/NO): YES